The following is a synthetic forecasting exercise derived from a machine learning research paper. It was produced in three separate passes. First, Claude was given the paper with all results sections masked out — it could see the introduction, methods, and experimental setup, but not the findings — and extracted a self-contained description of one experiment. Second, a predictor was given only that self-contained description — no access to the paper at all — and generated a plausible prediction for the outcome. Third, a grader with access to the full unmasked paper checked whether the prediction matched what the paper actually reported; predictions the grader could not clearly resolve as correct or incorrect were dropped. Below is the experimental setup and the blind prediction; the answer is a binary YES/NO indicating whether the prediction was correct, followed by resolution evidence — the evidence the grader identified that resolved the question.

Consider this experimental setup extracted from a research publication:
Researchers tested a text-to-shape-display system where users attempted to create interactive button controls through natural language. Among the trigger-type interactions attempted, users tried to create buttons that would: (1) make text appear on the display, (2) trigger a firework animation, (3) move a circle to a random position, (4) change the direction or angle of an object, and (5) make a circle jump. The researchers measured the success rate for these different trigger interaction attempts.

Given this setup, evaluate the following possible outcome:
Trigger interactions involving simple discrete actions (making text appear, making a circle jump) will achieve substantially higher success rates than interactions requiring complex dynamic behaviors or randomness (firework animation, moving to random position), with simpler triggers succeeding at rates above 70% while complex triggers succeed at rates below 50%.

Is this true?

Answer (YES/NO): NO